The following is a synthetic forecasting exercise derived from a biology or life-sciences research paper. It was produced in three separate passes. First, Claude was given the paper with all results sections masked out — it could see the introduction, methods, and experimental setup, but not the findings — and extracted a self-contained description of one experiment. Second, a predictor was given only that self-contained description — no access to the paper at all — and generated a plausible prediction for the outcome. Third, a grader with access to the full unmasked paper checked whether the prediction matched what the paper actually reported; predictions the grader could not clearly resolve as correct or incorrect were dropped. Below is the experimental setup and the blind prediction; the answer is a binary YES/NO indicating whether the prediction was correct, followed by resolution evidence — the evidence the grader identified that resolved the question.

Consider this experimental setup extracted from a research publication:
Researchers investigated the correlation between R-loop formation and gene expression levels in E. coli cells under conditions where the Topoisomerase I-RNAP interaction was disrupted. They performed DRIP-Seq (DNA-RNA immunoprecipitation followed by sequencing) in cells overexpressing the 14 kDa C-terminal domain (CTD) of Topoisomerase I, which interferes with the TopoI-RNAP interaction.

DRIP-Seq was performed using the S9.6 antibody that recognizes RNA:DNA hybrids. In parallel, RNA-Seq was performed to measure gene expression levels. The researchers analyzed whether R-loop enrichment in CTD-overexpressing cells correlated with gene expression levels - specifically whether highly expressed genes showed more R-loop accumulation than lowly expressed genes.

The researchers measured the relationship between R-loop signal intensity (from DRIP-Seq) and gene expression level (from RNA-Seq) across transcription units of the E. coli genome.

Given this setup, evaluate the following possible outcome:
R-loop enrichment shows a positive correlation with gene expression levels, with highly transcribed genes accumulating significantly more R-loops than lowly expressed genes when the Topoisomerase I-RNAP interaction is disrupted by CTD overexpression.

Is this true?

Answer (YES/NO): YES